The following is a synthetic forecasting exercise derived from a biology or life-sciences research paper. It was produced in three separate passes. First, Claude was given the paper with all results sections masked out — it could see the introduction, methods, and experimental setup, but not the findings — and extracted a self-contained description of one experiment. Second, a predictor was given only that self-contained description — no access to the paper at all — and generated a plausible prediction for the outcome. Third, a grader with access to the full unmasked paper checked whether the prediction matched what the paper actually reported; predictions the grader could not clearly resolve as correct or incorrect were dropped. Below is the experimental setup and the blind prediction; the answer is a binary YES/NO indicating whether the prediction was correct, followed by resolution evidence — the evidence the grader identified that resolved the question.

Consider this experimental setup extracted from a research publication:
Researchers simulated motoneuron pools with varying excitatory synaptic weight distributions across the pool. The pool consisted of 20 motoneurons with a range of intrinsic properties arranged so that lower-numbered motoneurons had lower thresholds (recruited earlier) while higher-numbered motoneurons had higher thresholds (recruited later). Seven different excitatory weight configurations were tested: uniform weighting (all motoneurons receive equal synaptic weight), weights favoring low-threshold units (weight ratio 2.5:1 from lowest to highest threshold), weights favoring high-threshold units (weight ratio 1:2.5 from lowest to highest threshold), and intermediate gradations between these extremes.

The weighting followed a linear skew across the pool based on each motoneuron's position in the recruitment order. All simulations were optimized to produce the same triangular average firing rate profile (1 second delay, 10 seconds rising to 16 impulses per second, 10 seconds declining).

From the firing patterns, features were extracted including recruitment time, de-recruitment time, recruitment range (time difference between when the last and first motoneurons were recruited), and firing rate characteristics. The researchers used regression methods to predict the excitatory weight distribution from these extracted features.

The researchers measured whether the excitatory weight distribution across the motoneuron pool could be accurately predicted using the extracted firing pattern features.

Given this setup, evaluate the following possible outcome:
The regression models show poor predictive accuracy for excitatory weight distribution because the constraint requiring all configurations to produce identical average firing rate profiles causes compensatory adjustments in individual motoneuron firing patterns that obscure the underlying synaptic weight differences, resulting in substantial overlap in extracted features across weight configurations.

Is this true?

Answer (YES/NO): NO